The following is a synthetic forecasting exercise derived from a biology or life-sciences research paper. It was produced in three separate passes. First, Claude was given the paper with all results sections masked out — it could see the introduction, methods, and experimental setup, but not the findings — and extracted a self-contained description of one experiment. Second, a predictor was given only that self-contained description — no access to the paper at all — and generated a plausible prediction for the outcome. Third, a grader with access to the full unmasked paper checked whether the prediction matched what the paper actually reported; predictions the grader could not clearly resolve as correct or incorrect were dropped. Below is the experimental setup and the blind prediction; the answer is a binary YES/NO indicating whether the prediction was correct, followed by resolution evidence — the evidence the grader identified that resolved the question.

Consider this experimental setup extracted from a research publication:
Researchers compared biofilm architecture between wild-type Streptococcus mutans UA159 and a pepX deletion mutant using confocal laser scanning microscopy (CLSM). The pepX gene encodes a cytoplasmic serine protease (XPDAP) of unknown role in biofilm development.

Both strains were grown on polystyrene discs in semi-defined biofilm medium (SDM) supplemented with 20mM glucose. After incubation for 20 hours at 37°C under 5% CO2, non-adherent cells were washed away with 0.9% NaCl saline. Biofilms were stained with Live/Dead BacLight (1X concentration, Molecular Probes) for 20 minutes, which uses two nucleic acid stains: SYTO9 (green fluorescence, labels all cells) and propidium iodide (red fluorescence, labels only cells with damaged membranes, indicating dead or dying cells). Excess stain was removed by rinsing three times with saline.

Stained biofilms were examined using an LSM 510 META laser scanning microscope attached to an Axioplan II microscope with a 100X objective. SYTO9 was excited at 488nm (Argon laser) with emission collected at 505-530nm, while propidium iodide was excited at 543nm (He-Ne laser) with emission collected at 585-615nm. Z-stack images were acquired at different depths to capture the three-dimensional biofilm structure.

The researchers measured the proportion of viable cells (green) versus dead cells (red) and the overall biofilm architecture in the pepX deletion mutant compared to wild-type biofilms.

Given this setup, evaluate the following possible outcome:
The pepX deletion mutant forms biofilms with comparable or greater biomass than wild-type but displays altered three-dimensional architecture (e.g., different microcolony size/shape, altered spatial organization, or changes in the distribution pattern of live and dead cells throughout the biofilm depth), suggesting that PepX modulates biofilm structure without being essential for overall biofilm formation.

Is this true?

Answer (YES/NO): NO